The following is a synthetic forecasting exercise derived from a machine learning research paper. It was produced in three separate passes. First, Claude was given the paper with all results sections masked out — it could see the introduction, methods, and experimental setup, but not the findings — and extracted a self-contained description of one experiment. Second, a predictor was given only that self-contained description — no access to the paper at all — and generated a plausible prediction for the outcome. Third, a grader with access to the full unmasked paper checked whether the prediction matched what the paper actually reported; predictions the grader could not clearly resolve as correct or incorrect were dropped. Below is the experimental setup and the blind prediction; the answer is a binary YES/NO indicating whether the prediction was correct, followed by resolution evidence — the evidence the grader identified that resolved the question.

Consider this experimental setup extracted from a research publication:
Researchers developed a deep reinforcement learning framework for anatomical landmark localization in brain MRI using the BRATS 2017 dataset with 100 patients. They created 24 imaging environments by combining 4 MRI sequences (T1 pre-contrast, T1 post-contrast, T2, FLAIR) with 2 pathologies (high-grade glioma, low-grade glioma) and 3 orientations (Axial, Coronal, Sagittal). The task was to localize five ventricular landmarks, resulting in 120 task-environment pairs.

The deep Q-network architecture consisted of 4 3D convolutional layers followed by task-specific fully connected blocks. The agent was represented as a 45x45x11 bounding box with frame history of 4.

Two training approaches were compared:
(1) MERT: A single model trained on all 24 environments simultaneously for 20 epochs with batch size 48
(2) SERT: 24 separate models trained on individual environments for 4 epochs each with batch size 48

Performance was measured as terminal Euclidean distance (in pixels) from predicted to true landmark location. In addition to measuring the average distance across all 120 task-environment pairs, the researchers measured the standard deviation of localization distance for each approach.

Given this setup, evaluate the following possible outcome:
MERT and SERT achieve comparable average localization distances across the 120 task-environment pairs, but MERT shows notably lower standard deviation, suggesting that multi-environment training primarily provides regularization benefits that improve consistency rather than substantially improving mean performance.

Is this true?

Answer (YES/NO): NO